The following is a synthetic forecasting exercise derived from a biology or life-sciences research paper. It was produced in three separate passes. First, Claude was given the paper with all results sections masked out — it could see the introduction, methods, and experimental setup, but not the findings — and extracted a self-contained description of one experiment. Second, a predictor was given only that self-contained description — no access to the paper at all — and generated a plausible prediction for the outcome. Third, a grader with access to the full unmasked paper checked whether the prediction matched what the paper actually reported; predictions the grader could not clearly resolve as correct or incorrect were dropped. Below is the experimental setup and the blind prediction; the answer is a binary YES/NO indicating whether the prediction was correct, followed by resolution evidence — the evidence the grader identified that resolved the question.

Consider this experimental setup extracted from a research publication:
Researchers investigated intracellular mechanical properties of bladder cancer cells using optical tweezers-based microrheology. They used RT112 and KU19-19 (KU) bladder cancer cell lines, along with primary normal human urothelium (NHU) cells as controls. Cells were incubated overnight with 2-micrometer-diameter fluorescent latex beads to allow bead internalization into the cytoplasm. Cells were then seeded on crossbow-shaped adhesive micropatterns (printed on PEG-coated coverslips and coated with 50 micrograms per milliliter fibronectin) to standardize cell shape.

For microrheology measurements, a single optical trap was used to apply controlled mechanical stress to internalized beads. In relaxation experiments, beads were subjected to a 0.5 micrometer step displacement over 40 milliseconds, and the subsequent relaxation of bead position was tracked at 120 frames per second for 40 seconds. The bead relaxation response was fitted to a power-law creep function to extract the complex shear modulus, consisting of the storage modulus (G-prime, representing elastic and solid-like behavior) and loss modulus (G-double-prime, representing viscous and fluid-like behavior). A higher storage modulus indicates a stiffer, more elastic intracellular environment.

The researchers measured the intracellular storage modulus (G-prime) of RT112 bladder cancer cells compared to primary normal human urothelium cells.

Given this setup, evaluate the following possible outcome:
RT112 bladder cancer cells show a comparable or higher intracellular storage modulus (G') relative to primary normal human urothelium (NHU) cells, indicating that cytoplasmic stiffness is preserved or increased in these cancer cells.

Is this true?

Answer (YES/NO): NO